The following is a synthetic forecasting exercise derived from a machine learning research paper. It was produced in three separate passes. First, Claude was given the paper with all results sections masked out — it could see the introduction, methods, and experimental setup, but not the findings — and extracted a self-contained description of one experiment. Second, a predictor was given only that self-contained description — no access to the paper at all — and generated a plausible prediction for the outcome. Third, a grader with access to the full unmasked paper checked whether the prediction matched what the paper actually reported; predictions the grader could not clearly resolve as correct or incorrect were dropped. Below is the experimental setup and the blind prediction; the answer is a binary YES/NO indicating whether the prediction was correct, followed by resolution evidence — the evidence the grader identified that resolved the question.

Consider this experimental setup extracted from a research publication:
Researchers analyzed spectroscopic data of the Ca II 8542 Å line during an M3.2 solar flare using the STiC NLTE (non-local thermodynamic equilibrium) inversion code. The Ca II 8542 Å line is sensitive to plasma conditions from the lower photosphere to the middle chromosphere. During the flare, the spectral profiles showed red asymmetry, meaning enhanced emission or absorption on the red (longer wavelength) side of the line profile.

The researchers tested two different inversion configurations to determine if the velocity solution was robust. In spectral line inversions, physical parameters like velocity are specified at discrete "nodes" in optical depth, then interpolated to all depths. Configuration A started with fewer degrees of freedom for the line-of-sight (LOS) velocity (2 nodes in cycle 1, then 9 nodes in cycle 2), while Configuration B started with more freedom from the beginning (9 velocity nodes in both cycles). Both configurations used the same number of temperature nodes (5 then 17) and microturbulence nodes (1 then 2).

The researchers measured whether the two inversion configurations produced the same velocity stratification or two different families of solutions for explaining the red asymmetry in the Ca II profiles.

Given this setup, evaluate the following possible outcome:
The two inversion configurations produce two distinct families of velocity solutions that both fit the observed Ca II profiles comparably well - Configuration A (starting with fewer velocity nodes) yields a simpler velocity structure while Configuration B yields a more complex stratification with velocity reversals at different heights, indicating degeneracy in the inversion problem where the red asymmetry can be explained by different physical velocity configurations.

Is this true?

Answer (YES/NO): YES